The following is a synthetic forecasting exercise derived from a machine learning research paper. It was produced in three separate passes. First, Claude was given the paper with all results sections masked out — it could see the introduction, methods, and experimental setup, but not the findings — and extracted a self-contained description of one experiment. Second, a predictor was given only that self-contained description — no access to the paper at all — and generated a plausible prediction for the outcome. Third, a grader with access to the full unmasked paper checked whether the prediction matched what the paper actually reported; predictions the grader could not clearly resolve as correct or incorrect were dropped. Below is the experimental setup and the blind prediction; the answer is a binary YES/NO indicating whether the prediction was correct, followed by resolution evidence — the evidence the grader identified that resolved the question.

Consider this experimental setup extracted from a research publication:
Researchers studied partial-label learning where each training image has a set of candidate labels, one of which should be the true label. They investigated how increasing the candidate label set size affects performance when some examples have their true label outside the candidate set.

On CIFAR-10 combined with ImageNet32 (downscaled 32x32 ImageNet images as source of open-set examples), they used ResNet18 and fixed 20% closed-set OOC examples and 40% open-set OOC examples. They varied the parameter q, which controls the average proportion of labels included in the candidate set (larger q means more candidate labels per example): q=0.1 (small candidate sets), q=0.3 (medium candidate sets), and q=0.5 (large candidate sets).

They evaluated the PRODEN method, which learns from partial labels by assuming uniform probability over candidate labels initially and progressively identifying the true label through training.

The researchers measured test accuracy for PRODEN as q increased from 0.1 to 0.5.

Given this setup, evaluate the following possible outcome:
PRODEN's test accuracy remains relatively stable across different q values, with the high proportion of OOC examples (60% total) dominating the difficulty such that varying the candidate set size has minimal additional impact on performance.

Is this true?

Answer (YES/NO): NO